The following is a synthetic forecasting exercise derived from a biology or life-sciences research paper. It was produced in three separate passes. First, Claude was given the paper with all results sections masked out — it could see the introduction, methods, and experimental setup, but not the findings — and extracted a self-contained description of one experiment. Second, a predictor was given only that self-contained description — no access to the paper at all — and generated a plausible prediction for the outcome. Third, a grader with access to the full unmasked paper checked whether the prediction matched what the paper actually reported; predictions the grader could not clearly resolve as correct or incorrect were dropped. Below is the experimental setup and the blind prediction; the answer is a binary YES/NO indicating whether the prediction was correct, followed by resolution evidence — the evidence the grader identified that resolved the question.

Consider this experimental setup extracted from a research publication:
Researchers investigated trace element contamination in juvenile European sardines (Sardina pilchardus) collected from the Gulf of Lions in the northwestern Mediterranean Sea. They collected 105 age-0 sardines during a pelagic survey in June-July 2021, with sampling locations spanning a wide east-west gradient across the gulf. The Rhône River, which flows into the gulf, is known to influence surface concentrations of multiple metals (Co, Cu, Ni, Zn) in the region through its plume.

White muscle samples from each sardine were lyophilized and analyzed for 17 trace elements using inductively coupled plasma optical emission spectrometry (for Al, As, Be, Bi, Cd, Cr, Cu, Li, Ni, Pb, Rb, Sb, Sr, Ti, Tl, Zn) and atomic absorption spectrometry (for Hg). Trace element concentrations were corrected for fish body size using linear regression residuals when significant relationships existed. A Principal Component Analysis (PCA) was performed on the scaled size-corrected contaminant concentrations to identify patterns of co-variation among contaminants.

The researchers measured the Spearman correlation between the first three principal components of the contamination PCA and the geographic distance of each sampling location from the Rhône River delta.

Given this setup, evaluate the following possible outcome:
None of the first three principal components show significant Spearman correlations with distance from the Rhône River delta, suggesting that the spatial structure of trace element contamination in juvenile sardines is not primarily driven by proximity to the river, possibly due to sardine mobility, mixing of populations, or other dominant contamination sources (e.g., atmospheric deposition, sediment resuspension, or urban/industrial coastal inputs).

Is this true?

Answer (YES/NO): YES